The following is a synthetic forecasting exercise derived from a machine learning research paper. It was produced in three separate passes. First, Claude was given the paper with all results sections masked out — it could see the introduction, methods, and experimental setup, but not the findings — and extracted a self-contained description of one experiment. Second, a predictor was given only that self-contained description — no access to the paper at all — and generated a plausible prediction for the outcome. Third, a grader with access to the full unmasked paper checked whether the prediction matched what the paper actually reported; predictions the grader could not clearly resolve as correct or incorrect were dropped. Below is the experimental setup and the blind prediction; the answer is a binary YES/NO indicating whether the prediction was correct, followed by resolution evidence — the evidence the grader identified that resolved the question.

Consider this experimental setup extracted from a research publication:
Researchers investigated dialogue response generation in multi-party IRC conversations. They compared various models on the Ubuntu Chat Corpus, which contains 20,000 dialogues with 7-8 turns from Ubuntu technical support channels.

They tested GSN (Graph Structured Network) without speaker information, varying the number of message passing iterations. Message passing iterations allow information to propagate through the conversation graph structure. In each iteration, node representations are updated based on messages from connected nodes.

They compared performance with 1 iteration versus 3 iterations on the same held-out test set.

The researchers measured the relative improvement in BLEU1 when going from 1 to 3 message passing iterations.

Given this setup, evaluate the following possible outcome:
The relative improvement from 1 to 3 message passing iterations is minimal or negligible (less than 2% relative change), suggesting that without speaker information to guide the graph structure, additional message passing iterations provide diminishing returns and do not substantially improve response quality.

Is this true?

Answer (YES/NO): NO